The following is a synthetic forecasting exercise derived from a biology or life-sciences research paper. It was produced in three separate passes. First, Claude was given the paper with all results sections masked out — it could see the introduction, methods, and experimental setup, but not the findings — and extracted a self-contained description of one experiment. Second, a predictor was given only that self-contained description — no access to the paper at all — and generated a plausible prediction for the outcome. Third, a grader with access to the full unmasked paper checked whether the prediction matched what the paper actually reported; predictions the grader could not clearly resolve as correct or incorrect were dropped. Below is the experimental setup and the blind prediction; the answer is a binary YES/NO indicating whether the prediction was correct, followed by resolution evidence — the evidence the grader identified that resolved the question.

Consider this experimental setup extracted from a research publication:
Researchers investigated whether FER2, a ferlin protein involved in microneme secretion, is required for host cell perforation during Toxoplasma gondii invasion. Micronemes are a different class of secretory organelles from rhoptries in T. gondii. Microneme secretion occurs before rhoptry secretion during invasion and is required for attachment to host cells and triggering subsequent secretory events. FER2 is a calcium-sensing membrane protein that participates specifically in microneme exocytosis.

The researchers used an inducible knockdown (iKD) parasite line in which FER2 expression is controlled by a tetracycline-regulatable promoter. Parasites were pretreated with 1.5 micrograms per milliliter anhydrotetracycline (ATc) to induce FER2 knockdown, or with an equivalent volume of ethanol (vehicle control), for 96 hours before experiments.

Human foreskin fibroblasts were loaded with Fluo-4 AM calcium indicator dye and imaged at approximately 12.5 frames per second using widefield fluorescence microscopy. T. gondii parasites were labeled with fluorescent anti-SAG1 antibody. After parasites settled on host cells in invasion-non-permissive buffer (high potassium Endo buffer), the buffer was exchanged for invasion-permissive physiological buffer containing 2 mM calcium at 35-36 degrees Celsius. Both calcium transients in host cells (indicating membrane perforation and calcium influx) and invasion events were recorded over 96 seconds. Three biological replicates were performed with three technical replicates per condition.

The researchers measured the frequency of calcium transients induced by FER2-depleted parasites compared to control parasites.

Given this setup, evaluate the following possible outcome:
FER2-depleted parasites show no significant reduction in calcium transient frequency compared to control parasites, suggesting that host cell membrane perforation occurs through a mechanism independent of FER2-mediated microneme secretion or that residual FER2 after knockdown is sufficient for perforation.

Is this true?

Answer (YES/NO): NO